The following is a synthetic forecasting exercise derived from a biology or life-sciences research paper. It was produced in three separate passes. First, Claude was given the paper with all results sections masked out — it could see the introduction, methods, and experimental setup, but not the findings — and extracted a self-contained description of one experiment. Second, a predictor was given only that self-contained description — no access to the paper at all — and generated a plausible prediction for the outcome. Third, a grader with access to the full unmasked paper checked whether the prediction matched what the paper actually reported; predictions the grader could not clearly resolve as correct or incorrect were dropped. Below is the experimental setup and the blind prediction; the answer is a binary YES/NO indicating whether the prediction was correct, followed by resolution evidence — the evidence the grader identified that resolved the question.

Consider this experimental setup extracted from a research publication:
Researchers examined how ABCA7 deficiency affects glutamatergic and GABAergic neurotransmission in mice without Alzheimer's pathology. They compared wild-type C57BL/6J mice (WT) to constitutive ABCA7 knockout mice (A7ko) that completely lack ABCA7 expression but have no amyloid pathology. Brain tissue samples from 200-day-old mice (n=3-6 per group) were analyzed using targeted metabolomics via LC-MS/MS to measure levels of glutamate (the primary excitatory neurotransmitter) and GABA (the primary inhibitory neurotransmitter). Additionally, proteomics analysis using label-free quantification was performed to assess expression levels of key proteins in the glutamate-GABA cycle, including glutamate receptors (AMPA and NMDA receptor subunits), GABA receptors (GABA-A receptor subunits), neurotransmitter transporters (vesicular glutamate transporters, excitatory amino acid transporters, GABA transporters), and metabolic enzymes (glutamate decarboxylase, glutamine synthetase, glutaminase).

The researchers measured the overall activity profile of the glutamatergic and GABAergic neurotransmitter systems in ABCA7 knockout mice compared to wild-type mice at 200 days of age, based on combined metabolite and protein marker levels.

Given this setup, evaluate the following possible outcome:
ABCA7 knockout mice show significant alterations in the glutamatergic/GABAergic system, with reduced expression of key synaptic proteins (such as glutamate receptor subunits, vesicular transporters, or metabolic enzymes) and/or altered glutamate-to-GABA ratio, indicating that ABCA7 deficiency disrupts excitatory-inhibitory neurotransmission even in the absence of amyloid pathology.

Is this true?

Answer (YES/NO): YES